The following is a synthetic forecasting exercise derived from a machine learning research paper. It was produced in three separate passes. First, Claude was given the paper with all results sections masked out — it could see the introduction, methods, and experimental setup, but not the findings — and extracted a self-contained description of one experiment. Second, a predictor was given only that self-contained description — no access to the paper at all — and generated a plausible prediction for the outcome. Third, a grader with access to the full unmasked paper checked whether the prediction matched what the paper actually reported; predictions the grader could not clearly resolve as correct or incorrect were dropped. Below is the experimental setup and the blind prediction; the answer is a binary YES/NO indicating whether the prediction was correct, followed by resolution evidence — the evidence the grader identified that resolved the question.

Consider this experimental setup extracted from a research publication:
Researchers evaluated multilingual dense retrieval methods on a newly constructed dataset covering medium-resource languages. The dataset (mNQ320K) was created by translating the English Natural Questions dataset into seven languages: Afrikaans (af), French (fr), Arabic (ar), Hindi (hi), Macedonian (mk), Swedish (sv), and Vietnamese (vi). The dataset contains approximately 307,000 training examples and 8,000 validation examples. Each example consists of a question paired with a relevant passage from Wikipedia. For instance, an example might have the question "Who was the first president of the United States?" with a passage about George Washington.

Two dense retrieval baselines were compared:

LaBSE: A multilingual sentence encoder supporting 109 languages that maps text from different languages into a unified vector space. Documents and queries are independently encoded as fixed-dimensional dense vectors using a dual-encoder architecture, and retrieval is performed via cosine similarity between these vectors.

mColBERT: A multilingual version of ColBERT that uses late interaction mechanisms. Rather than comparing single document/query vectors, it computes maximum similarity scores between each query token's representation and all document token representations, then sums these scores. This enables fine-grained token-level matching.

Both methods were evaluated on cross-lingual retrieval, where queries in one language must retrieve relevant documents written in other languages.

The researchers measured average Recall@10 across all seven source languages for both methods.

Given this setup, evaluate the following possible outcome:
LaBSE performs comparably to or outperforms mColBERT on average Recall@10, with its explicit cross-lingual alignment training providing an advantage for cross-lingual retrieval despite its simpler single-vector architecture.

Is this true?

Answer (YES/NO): YES